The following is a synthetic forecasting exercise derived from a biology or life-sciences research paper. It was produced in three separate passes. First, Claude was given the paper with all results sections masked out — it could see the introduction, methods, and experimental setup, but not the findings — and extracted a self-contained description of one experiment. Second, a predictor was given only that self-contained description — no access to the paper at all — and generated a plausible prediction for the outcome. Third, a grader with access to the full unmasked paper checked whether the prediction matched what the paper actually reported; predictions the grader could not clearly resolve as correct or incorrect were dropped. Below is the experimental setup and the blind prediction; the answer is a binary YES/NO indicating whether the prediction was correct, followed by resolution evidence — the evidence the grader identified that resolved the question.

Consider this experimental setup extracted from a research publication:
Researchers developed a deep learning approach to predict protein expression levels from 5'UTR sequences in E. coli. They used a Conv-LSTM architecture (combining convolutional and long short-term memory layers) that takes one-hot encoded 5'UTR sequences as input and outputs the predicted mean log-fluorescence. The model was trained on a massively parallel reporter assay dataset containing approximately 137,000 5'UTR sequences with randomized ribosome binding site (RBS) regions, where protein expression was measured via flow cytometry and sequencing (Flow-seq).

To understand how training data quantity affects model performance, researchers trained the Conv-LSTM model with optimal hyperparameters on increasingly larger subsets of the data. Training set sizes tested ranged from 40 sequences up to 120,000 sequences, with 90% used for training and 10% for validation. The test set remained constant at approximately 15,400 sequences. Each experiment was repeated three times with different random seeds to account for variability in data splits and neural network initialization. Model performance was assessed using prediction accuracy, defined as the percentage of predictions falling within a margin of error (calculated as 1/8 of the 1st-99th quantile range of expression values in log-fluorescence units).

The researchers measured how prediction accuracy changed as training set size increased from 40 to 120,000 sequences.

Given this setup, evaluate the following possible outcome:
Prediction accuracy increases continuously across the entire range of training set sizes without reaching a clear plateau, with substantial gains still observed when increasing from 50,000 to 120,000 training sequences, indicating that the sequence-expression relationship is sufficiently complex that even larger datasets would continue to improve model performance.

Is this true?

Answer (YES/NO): NO